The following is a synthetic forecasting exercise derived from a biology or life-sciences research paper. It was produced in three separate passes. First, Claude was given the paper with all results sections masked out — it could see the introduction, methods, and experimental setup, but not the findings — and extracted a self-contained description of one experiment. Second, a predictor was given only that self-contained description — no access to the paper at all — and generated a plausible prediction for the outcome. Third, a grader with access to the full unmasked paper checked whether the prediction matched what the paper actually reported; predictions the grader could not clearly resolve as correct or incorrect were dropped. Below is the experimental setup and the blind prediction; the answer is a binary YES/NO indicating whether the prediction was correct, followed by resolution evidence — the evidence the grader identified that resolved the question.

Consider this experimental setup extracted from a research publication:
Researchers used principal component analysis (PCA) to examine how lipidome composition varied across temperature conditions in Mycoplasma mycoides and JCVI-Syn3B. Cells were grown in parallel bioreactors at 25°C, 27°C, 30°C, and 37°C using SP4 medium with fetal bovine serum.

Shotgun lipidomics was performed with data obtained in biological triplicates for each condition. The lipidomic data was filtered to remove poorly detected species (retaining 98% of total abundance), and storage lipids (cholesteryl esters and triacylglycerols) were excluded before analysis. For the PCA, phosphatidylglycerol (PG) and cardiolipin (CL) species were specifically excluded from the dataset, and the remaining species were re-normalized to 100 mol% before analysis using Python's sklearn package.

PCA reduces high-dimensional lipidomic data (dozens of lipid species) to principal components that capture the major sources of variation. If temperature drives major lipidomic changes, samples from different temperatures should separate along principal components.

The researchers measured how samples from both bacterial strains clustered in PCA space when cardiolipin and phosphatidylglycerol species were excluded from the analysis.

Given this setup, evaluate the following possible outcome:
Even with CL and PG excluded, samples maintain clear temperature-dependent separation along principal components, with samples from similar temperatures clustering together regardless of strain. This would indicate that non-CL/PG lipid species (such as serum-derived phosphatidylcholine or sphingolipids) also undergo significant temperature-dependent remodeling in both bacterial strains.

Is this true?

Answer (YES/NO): NO